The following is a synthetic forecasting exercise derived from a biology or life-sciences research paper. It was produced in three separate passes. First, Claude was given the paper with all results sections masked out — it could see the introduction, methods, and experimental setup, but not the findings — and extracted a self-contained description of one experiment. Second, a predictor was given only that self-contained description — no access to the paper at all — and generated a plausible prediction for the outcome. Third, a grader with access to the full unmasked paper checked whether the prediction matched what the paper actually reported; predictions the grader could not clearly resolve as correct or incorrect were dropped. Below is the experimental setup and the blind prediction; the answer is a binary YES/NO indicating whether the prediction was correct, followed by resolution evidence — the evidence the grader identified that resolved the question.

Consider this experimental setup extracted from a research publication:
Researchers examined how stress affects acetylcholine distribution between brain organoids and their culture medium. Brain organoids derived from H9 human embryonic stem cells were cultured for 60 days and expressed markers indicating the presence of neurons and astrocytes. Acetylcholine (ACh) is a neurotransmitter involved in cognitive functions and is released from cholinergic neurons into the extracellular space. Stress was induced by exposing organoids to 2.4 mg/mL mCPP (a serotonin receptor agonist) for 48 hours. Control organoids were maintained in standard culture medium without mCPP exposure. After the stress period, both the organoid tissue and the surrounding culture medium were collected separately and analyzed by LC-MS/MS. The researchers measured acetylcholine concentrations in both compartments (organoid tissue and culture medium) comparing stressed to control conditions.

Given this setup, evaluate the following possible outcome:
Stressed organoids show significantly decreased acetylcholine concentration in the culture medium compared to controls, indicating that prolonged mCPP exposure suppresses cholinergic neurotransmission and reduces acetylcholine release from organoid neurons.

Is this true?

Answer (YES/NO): YES